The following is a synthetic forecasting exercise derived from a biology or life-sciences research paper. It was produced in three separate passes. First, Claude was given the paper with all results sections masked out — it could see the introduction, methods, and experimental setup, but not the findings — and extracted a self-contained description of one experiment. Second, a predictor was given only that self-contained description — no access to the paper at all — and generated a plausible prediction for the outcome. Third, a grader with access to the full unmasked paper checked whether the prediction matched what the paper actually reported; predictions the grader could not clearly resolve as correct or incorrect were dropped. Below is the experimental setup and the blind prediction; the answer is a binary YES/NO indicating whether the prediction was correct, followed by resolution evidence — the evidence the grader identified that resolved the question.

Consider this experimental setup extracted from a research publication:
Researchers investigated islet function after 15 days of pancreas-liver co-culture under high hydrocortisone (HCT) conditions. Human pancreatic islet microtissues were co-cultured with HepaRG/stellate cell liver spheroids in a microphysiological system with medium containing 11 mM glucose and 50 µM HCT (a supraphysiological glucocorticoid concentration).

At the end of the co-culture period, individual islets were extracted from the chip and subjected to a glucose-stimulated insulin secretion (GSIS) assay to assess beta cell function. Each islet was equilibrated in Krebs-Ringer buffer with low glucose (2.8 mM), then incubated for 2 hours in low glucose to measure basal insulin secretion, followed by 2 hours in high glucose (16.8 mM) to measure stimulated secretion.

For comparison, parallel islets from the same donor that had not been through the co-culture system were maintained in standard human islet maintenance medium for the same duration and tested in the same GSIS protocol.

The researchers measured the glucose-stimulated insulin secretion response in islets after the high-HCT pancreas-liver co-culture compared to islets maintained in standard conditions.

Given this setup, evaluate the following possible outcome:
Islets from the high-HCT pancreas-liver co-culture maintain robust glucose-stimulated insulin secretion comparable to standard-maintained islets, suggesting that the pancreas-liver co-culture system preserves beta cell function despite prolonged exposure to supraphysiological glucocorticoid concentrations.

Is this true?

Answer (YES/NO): NO